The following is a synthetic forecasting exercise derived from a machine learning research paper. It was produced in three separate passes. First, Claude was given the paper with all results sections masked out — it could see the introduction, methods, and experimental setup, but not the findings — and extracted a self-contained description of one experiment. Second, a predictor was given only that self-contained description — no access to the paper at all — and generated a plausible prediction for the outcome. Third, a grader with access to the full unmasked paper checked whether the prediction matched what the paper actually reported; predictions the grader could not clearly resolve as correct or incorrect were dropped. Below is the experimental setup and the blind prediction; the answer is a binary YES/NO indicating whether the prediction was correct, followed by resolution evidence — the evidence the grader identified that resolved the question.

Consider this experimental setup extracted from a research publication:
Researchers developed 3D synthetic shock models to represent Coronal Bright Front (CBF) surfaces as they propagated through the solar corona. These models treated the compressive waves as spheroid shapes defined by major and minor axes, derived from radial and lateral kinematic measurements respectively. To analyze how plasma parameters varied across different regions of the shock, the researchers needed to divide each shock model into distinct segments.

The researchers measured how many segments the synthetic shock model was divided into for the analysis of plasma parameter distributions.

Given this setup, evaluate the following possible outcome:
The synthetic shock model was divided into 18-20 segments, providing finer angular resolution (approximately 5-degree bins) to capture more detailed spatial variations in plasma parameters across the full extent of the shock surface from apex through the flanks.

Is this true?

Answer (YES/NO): NO